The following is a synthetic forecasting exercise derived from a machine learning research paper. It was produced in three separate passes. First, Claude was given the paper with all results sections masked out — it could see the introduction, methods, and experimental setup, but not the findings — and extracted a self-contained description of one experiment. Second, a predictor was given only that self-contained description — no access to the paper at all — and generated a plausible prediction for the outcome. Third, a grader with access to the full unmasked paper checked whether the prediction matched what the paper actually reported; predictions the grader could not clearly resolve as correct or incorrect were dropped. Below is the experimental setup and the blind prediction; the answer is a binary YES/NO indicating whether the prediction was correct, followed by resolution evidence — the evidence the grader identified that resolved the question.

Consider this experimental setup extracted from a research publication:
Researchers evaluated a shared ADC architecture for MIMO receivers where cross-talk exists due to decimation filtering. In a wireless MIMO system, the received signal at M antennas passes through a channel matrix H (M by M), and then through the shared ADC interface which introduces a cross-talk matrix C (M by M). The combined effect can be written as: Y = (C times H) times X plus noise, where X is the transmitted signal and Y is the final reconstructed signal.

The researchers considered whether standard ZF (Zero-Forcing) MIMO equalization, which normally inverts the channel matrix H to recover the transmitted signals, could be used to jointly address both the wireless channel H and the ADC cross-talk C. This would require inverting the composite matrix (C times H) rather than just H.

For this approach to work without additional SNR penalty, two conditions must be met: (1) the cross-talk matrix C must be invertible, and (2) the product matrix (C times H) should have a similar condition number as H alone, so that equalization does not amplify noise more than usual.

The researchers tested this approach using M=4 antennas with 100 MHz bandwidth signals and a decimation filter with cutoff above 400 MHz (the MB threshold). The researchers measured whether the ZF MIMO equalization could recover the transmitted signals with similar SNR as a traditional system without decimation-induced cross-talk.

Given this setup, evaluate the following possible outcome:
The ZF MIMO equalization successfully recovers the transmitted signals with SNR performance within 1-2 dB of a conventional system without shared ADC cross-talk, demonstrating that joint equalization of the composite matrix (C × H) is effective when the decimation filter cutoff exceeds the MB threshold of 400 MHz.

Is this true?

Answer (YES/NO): YES